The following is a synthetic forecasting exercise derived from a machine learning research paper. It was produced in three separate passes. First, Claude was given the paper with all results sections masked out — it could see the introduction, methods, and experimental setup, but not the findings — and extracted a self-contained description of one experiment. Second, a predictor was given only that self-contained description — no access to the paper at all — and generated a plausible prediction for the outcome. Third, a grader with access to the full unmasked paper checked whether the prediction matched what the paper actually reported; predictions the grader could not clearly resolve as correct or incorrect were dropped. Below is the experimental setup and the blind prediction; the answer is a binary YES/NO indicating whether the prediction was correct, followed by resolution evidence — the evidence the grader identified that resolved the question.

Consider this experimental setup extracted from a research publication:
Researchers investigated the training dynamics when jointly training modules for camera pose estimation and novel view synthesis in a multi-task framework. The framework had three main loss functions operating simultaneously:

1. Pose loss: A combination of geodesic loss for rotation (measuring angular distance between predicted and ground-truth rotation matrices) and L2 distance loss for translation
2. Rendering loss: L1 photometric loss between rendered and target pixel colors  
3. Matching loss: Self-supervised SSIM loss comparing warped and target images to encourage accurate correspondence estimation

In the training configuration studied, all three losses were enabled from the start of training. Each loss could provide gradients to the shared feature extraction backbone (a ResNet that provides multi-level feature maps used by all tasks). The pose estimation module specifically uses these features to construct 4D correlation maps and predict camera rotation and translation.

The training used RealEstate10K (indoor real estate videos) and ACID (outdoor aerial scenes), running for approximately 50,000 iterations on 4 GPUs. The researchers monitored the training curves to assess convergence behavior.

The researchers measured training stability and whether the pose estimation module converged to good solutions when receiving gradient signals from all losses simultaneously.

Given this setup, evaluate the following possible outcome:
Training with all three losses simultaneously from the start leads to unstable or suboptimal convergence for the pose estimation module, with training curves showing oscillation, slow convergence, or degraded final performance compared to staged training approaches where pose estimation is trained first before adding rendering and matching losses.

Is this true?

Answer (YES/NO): NO